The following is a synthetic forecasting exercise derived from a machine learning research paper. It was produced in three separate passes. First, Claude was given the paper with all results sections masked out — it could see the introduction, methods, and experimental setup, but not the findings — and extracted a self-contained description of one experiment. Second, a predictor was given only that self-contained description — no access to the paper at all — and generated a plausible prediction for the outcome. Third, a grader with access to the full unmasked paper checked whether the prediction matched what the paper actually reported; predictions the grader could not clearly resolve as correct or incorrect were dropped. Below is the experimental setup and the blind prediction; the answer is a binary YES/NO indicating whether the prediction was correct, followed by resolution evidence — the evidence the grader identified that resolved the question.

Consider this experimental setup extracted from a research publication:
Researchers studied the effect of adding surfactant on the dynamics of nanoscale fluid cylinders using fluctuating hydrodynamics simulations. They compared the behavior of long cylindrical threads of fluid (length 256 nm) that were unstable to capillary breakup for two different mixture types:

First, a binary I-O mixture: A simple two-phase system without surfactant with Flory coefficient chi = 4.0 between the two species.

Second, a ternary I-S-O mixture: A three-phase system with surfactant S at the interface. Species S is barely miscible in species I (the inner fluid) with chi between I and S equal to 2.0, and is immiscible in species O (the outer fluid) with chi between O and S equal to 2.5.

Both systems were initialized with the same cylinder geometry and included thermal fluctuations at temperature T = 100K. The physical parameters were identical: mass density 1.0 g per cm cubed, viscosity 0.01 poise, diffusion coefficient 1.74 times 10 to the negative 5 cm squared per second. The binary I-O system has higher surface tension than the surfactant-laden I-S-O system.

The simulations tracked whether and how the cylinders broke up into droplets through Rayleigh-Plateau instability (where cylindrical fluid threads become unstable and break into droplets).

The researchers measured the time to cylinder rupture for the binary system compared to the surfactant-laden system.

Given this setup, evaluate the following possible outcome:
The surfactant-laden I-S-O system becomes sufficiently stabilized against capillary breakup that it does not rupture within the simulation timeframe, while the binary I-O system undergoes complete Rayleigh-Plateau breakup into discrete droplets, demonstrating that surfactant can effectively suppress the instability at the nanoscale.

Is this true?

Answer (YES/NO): NO